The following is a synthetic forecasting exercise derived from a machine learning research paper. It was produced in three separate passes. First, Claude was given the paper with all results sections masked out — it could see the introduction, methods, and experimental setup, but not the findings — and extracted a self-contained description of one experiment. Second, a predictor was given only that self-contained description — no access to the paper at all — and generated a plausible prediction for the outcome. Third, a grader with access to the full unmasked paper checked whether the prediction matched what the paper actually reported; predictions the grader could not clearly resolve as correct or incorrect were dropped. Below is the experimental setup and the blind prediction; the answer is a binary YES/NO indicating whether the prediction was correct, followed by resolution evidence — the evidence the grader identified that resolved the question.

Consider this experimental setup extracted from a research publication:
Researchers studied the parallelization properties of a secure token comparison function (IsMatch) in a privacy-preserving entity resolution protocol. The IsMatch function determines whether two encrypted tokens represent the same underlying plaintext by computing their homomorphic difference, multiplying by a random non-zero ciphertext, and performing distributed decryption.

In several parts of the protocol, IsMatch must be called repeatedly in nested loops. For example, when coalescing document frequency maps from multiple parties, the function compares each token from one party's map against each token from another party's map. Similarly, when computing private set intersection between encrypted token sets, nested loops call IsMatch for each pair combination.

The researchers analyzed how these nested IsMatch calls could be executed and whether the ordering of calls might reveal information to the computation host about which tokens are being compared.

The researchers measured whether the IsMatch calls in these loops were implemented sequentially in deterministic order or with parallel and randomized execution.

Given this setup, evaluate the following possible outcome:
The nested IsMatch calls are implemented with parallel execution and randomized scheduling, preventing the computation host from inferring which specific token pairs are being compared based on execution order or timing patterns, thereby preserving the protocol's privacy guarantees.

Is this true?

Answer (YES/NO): YES